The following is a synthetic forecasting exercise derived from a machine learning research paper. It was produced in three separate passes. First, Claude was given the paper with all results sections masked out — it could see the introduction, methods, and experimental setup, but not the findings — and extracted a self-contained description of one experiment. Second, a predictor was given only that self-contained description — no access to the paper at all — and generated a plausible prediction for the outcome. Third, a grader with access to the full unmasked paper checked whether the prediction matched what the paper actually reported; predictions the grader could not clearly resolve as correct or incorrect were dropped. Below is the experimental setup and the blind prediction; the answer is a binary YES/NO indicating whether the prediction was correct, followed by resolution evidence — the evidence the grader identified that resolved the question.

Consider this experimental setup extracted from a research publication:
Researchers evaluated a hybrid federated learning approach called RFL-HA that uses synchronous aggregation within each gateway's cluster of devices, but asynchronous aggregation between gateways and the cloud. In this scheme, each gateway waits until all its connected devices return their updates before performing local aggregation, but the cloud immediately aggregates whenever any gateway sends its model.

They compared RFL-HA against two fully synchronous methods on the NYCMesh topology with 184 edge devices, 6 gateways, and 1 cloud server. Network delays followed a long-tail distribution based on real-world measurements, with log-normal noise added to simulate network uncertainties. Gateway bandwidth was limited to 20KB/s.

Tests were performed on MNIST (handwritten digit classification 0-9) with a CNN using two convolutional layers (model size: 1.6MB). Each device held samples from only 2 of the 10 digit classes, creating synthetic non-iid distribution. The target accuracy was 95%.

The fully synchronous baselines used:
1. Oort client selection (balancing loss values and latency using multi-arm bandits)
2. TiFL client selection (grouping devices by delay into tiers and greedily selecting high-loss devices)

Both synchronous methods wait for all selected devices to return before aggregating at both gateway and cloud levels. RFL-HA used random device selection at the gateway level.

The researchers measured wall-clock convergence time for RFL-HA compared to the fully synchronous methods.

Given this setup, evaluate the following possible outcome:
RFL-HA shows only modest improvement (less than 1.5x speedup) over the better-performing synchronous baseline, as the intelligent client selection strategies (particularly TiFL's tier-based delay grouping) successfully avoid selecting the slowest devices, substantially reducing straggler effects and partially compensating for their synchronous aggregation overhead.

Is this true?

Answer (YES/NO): NO